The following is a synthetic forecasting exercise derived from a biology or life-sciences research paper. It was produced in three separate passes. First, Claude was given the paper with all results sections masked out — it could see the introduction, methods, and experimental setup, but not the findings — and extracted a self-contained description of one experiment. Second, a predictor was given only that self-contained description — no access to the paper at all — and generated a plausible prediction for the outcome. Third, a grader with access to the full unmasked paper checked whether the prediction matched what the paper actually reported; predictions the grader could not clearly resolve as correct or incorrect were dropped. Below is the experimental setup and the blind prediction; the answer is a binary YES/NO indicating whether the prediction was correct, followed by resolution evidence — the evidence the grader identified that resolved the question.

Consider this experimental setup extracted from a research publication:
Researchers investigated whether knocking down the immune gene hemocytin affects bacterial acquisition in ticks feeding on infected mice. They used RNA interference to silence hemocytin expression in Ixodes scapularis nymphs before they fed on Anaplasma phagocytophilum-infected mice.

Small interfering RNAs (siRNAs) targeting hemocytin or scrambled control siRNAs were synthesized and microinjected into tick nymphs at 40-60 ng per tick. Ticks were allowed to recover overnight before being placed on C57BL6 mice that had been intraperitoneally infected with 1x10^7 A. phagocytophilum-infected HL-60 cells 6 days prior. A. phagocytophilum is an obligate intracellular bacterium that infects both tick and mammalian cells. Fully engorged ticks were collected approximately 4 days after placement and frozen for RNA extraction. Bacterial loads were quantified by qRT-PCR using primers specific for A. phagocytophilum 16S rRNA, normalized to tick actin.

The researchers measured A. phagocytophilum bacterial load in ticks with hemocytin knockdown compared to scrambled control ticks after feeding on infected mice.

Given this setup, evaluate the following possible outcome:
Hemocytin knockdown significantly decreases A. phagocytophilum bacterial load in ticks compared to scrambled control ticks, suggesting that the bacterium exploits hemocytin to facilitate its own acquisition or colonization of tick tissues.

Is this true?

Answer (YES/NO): NO